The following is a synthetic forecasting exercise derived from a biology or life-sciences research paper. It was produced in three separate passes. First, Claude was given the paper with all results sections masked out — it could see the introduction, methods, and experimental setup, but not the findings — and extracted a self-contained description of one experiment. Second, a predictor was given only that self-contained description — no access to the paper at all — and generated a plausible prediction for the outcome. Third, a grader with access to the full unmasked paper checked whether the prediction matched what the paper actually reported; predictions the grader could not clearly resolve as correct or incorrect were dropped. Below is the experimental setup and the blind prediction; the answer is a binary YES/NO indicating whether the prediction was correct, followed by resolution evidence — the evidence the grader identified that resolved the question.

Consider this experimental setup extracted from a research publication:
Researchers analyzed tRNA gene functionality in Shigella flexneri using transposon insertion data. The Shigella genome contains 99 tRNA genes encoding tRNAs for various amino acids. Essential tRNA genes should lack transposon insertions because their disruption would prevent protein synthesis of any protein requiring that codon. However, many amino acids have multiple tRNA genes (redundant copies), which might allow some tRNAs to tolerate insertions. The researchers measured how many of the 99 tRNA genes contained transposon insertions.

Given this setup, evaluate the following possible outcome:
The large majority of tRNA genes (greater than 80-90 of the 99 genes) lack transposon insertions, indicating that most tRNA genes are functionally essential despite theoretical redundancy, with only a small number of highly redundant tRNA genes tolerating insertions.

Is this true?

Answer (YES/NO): NO